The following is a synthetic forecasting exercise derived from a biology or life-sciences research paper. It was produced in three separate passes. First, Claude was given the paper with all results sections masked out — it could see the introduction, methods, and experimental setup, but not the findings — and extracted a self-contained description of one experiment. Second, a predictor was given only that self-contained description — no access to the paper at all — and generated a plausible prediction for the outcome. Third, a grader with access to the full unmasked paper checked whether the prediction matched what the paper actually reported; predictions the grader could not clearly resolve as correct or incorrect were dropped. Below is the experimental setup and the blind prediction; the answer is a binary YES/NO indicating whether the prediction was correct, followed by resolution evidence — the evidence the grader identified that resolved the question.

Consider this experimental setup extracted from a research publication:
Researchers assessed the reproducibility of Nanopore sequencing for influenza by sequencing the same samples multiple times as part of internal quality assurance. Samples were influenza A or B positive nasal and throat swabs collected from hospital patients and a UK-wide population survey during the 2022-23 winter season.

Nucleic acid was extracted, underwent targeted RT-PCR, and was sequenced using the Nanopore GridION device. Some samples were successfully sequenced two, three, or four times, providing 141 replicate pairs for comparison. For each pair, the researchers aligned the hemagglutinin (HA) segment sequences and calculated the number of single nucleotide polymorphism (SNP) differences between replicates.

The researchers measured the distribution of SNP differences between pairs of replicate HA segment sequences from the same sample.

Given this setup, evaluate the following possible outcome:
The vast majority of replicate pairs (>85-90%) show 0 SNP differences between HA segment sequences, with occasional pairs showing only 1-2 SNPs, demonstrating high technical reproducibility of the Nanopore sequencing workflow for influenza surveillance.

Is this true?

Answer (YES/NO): YES